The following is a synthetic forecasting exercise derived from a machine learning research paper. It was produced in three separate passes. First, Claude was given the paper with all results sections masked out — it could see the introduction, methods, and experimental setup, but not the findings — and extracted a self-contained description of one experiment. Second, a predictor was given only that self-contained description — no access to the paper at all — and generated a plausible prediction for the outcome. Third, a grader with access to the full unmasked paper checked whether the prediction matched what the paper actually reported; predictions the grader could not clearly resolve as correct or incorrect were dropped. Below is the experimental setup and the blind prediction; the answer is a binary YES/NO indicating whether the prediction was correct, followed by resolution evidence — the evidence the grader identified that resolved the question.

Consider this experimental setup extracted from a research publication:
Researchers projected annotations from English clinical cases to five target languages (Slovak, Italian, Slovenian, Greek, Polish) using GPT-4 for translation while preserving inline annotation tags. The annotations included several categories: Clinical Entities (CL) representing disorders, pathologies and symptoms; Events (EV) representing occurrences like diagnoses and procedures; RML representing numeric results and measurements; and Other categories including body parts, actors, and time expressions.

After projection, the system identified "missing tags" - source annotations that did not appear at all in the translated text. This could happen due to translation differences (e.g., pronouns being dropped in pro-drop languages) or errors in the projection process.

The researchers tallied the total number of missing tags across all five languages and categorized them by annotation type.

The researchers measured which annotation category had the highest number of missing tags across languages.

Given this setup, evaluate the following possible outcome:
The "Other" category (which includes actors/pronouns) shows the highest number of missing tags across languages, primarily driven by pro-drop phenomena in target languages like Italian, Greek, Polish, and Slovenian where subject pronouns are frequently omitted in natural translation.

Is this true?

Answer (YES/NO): NO